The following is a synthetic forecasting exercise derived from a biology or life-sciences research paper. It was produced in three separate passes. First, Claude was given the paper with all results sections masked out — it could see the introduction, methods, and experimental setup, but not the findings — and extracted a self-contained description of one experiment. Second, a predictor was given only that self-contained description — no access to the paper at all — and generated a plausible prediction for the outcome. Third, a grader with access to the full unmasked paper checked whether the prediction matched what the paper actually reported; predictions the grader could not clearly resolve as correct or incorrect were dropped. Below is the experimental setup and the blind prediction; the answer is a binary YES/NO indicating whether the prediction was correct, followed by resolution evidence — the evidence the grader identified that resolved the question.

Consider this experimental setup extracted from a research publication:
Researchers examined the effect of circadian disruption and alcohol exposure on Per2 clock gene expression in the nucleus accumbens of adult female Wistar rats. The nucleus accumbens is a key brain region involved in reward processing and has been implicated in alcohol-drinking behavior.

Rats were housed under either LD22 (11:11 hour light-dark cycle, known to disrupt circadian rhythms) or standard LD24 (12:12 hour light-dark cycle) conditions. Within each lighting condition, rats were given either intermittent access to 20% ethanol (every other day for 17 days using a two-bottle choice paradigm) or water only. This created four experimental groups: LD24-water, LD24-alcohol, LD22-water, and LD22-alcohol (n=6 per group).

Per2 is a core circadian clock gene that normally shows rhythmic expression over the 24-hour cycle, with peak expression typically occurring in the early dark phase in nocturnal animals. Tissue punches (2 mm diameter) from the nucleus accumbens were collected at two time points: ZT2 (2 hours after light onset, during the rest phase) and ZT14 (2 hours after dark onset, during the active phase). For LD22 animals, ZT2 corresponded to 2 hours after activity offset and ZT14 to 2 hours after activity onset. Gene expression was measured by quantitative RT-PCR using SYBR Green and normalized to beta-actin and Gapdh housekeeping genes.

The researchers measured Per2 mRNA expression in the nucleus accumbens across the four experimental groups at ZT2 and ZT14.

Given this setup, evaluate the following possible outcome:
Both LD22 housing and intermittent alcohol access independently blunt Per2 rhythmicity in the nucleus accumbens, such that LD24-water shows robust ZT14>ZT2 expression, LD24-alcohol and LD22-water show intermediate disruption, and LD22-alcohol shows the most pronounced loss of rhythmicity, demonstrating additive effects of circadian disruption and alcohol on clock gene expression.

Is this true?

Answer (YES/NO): NO